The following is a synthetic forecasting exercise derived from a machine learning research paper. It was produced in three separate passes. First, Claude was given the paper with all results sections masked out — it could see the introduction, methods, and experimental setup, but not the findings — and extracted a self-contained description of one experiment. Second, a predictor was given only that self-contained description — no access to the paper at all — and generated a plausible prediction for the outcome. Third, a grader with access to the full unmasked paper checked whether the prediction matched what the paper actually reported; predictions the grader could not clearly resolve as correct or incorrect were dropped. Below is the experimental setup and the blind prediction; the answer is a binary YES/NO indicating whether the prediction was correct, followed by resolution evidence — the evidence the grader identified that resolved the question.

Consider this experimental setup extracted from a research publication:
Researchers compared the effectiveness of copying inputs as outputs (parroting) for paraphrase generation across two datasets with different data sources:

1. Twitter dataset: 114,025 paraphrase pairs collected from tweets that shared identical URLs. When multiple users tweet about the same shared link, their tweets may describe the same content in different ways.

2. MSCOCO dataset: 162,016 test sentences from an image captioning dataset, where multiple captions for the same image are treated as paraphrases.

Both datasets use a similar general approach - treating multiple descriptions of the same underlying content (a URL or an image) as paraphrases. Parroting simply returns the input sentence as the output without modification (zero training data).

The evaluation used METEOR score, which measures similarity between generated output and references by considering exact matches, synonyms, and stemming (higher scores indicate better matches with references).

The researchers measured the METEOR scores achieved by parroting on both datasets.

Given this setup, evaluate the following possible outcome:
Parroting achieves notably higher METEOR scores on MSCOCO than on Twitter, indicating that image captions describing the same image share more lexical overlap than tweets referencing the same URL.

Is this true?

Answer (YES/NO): NO